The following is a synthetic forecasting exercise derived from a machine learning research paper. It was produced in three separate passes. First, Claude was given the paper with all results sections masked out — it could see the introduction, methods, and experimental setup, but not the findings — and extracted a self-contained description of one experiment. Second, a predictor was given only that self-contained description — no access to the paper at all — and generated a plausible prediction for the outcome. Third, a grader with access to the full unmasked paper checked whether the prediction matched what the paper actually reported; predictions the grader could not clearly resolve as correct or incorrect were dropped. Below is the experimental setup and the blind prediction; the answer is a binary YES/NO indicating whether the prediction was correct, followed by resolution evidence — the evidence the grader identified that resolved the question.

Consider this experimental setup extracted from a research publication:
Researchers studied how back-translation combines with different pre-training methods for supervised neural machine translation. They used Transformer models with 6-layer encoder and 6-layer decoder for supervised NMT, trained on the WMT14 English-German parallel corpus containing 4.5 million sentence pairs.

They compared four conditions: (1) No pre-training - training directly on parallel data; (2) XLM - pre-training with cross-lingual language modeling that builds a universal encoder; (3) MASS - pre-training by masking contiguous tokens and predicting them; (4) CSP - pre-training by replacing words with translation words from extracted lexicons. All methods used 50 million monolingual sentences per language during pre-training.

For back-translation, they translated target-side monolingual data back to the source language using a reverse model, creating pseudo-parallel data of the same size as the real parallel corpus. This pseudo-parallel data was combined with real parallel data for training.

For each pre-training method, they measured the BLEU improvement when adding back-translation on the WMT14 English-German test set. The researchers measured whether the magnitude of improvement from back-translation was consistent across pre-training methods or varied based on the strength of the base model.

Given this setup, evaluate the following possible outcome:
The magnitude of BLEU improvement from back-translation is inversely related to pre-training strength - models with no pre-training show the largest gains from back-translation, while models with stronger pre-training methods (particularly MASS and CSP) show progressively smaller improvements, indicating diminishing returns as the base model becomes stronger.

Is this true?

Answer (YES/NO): YES